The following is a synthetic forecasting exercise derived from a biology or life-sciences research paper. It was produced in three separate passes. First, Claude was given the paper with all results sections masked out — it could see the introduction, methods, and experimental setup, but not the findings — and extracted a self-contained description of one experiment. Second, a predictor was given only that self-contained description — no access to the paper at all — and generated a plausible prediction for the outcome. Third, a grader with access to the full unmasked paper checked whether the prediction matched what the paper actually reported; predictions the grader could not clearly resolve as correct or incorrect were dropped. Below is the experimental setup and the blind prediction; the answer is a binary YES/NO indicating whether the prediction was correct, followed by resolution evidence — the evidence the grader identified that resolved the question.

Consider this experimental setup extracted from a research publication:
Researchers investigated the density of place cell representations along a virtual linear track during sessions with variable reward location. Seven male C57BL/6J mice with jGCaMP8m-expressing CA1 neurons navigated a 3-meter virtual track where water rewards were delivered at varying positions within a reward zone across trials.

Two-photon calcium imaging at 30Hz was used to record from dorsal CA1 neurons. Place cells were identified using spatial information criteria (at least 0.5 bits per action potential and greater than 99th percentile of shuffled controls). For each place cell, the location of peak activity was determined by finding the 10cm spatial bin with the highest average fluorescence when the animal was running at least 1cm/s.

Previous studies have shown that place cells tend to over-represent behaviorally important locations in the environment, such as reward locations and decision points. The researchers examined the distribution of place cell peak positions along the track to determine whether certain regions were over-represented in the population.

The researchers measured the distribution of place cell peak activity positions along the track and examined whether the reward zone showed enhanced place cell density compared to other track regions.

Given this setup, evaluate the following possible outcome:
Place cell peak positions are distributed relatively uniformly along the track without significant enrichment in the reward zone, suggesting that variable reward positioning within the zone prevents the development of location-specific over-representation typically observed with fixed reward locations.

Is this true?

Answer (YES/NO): NO